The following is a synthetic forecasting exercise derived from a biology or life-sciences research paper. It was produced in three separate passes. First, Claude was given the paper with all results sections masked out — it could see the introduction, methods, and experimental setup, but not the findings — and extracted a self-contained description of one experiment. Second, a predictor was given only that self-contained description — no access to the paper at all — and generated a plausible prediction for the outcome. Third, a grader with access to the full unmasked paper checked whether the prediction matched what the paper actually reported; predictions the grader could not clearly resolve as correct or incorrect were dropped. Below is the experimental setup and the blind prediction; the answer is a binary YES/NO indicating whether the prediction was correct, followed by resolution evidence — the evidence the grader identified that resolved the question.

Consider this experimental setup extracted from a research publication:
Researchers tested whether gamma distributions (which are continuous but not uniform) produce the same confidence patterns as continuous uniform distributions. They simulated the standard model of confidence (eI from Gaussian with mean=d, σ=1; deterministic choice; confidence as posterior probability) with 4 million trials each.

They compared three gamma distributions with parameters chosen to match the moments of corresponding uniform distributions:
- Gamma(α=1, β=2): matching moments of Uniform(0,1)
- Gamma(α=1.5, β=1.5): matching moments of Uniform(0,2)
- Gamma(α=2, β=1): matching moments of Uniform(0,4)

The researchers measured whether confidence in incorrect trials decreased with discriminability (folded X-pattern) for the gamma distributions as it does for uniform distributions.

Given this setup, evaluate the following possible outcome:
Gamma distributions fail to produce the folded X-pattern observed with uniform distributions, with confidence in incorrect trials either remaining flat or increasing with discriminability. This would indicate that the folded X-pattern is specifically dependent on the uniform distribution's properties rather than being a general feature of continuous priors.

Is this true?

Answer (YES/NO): NO